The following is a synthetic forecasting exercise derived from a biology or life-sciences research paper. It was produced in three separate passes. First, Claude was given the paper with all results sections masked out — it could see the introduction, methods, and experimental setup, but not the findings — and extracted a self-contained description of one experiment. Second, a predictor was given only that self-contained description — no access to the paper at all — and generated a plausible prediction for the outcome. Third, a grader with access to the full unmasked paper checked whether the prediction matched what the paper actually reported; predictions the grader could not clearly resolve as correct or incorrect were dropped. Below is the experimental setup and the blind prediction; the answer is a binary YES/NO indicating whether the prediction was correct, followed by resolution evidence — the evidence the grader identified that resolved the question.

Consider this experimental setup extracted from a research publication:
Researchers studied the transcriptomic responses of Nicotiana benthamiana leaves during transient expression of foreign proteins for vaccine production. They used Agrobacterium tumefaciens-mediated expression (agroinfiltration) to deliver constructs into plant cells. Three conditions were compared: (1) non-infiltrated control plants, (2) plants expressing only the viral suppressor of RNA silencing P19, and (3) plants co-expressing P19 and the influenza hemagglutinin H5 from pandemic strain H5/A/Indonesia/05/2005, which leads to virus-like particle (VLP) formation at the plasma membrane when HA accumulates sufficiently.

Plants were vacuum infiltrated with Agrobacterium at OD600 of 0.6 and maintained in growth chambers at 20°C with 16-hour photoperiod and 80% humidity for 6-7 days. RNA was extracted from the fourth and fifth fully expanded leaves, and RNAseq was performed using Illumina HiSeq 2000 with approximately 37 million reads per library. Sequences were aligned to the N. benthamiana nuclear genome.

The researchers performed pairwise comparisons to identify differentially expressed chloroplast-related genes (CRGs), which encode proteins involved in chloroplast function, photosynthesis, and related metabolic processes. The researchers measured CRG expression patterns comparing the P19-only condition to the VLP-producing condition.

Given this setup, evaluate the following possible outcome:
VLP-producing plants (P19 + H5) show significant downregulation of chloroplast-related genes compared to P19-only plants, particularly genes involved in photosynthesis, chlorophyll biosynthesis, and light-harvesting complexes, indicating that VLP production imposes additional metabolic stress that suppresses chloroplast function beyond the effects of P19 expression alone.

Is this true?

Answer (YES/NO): YES